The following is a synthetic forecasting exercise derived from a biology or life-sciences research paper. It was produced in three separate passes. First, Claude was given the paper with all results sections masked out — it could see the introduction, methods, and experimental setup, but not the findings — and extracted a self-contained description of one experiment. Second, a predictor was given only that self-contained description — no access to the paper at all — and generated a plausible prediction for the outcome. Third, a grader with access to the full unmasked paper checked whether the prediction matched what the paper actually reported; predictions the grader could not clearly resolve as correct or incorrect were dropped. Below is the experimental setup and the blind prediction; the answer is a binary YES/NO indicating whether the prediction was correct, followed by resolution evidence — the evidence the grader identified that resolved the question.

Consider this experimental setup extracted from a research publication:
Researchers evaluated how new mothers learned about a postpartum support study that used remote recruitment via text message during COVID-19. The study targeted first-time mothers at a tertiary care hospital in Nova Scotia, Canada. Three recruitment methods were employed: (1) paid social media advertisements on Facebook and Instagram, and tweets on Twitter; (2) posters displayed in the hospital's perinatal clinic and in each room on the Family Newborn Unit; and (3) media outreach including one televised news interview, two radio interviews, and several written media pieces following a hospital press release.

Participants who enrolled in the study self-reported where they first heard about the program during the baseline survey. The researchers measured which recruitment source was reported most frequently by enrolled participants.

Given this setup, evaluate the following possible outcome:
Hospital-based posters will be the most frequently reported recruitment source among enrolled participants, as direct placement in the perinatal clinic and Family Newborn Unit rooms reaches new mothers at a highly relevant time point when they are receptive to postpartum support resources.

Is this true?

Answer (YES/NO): NO